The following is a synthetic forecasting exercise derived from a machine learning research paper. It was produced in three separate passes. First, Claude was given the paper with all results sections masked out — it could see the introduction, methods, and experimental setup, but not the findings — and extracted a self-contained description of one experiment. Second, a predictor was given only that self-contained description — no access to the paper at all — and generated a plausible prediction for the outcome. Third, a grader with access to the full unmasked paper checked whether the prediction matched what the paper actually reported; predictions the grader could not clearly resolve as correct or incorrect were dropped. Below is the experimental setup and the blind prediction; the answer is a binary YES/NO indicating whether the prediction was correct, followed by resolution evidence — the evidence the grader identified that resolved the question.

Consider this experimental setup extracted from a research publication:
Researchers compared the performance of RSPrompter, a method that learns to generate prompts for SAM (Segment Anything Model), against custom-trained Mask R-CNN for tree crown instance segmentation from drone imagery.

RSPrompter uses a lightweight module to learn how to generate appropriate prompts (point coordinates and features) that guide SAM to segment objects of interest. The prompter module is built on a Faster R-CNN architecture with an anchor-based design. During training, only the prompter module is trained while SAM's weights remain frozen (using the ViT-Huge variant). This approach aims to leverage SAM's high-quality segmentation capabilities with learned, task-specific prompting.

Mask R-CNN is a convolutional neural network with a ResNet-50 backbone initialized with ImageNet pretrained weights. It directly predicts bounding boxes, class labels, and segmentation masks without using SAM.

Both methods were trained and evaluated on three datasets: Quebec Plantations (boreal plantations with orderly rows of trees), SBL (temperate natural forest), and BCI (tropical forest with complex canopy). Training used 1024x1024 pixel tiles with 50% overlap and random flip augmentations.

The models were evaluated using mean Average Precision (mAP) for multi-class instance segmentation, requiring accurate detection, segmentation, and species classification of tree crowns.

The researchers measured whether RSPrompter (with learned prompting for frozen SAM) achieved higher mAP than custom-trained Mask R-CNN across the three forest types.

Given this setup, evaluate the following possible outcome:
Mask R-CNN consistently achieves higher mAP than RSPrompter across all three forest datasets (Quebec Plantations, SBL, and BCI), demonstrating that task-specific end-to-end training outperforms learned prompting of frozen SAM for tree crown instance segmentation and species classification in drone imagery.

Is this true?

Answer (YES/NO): NO